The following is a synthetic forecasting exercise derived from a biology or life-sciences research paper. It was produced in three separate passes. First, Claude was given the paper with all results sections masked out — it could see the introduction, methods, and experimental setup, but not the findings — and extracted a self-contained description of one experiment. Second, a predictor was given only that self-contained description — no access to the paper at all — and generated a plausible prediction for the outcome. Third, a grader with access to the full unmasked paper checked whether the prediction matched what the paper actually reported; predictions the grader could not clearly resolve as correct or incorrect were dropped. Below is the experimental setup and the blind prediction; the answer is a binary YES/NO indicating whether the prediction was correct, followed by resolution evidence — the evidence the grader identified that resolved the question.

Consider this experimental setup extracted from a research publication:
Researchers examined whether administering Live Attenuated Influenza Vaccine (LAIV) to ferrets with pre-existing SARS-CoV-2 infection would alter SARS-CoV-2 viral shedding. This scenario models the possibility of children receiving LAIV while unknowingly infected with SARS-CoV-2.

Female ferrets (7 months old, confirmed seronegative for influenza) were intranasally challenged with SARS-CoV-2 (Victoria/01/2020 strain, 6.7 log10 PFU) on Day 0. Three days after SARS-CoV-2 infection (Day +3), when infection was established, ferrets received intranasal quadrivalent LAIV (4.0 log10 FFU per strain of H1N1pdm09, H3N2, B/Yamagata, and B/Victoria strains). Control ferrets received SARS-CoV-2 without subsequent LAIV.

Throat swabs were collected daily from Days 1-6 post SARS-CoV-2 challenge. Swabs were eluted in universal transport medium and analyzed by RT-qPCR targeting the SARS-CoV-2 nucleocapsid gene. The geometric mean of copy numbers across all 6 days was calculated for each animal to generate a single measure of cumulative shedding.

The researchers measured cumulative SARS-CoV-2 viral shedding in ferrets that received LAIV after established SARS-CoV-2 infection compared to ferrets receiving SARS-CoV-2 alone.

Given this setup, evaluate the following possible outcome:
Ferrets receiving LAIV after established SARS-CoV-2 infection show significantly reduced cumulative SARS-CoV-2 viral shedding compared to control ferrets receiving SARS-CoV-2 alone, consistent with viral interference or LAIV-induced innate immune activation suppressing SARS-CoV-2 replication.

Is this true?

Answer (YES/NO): NO